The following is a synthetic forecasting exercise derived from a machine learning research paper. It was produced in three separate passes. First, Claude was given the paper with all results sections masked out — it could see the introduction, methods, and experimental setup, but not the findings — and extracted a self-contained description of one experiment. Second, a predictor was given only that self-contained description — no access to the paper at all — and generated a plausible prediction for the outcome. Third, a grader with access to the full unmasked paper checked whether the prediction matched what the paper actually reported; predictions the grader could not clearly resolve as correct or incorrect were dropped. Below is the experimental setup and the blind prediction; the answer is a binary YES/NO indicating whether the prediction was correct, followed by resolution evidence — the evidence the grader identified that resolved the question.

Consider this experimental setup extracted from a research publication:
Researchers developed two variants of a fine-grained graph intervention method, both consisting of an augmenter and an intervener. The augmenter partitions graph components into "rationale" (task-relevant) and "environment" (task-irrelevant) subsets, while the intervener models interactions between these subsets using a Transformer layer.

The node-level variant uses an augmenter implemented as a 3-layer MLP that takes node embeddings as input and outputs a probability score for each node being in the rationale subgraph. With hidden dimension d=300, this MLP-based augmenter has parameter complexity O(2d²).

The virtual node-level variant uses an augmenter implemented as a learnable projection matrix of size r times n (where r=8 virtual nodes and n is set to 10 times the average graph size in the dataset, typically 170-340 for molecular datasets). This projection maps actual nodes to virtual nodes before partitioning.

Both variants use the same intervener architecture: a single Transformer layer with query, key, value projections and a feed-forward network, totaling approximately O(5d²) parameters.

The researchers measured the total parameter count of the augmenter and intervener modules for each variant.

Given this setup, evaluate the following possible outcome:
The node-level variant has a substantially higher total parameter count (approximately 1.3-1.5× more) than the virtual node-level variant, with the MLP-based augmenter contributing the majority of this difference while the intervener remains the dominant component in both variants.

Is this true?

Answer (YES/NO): NO